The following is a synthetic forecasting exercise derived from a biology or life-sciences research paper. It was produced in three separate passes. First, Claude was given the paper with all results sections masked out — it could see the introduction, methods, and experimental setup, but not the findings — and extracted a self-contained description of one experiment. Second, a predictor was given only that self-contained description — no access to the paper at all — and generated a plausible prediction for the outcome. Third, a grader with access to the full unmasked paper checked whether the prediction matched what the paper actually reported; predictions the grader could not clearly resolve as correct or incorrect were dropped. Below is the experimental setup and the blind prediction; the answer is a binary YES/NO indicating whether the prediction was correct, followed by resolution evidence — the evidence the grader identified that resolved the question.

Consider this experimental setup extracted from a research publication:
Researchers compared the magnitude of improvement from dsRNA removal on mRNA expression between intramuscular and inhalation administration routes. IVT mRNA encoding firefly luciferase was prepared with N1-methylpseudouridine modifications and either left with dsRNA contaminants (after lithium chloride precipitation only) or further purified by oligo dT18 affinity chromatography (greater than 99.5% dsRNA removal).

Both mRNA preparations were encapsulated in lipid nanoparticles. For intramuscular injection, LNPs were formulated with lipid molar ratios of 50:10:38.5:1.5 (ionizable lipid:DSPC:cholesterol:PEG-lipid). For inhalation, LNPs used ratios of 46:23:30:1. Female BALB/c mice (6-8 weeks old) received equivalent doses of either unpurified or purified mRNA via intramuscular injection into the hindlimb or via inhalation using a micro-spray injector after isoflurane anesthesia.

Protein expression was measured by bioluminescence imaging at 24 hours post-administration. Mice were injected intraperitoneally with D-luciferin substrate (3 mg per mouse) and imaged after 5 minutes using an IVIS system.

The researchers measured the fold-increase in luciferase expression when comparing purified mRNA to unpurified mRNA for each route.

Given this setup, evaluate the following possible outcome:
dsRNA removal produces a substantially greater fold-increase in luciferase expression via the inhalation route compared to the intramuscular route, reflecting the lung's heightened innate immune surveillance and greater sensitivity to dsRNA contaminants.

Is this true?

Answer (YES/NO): YES